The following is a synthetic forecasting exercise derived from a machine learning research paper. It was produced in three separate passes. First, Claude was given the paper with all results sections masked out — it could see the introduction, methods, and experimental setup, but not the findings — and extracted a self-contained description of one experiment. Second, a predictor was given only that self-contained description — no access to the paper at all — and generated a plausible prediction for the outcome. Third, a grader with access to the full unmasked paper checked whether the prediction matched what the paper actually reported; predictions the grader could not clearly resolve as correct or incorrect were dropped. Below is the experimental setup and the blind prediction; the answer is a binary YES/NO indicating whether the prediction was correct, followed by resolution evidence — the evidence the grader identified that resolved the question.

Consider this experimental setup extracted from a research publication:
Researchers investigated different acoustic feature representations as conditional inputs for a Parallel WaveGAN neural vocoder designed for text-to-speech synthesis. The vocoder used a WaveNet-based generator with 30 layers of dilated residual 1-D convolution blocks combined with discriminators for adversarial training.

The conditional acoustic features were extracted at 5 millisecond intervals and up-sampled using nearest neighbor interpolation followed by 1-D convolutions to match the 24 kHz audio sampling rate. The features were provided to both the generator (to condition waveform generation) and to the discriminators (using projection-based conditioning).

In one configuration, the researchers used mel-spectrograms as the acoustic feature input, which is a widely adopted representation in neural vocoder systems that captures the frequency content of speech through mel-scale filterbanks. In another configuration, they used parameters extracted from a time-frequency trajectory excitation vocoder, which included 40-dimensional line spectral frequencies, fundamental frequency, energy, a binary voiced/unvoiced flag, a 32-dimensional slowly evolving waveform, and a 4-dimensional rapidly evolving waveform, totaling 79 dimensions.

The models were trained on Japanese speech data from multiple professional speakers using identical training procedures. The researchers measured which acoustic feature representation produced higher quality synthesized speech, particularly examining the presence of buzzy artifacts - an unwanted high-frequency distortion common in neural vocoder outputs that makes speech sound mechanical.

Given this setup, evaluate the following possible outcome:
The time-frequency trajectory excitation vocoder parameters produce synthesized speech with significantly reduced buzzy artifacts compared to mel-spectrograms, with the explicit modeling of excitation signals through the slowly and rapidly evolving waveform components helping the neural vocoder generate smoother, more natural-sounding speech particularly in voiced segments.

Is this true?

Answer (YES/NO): YES